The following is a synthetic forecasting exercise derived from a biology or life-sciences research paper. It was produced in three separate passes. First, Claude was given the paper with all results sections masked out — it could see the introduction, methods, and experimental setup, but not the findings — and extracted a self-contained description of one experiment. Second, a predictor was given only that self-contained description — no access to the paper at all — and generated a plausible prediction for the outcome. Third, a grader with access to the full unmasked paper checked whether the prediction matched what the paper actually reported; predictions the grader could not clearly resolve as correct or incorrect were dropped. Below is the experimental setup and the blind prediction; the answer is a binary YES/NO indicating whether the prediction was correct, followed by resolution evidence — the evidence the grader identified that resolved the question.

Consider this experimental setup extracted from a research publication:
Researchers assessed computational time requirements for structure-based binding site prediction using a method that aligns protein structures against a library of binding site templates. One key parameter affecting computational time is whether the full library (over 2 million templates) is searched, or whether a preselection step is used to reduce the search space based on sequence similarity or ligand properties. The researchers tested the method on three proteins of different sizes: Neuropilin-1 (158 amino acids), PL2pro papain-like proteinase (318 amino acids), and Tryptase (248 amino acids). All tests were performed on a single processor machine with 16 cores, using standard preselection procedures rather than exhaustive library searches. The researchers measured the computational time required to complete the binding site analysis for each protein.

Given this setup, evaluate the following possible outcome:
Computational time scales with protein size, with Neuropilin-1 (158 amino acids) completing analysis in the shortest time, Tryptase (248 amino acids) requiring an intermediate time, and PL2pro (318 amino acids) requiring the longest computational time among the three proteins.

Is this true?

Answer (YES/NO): YES